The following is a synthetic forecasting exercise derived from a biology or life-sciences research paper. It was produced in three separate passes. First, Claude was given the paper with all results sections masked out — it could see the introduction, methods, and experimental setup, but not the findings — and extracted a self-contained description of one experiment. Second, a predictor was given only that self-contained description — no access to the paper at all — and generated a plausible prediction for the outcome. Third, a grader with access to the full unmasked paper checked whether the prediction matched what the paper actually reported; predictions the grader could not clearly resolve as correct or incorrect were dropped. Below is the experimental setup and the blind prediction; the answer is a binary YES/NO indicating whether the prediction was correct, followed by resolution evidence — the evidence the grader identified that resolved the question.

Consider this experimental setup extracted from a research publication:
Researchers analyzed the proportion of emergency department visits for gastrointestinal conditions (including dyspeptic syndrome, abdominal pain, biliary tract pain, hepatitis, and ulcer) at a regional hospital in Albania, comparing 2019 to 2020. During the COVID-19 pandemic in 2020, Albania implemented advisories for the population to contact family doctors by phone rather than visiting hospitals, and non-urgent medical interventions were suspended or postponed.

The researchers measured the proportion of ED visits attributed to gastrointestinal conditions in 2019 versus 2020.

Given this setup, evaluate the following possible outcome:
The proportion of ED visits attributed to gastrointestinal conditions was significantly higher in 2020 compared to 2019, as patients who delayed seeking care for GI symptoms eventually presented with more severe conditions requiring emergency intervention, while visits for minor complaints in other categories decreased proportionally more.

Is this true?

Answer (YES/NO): NO